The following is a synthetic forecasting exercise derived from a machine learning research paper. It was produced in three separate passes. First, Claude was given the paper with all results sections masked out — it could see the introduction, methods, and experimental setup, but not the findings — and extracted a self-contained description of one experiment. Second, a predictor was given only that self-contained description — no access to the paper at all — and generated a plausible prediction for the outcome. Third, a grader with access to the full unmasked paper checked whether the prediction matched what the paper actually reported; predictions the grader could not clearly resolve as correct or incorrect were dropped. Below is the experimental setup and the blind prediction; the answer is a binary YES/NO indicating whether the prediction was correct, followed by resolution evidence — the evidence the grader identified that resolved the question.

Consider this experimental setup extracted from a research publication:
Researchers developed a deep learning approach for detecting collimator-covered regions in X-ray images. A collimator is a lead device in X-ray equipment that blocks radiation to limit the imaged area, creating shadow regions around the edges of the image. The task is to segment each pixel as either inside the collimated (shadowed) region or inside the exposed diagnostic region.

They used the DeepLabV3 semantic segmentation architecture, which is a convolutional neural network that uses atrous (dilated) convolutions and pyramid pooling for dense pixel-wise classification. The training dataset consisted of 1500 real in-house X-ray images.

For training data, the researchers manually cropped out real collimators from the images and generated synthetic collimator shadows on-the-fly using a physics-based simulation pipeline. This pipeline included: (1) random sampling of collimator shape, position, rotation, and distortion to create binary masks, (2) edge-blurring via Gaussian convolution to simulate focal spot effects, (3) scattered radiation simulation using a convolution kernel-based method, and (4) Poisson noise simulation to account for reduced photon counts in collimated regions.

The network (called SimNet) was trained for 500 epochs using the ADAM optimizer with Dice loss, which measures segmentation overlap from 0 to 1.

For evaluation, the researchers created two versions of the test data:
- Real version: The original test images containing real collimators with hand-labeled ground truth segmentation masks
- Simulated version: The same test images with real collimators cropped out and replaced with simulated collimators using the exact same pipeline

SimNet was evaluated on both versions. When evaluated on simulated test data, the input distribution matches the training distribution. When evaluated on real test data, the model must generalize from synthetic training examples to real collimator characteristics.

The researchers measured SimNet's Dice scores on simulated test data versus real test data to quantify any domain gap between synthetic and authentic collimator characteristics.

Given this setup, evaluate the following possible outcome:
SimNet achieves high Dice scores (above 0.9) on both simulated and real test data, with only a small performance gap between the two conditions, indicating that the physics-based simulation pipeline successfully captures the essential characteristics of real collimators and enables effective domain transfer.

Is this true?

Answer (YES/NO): YES